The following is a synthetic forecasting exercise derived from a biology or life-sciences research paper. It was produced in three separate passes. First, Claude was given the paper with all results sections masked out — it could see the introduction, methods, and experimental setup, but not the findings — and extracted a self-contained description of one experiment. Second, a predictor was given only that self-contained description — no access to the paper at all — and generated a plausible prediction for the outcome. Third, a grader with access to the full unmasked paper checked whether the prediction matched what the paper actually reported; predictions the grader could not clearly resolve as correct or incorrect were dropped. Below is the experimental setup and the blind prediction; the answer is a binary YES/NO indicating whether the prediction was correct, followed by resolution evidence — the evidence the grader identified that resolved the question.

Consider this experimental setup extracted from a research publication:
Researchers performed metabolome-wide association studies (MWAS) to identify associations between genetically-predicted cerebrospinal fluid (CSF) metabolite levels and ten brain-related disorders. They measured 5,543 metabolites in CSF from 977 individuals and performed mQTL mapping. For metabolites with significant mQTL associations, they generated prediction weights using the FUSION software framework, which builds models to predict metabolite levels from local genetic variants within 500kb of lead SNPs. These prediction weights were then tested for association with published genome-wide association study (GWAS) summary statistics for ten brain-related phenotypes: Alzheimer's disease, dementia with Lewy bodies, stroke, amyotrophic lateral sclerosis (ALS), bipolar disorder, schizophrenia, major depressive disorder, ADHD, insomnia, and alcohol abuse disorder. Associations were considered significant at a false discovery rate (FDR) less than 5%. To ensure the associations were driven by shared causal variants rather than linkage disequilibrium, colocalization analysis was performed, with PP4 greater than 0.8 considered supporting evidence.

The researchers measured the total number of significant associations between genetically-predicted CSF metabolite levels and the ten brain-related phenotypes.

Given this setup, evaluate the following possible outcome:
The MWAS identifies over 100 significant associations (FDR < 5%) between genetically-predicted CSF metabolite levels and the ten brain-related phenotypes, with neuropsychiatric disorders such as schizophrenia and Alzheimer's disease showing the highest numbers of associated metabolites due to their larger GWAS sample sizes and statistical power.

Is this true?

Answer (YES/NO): NO